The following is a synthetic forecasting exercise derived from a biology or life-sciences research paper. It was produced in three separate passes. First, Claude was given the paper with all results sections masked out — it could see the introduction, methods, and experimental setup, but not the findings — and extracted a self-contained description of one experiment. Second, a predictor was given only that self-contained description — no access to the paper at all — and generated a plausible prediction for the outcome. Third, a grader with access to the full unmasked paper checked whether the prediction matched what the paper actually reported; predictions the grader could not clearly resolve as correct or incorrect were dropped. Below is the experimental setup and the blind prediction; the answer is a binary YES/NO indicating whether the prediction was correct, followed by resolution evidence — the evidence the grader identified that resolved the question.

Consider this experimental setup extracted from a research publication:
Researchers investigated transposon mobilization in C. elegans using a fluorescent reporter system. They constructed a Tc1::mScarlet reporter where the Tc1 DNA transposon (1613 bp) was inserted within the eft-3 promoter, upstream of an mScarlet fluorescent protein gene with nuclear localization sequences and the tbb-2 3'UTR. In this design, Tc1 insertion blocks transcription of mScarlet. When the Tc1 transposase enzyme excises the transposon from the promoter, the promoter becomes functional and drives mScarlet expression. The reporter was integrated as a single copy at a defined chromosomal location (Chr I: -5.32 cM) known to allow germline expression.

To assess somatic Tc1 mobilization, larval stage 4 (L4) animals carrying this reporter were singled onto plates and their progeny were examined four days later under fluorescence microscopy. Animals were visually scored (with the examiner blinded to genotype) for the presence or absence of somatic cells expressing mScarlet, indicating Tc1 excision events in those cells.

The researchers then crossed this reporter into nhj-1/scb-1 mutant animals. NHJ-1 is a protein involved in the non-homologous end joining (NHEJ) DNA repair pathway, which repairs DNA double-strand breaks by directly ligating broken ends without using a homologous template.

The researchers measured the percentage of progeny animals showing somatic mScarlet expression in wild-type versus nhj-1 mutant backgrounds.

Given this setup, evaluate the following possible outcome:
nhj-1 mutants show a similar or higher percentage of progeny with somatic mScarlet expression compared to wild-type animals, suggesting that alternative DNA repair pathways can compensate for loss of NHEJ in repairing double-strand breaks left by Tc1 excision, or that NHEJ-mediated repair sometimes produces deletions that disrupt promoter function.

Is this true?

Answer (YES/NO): NO